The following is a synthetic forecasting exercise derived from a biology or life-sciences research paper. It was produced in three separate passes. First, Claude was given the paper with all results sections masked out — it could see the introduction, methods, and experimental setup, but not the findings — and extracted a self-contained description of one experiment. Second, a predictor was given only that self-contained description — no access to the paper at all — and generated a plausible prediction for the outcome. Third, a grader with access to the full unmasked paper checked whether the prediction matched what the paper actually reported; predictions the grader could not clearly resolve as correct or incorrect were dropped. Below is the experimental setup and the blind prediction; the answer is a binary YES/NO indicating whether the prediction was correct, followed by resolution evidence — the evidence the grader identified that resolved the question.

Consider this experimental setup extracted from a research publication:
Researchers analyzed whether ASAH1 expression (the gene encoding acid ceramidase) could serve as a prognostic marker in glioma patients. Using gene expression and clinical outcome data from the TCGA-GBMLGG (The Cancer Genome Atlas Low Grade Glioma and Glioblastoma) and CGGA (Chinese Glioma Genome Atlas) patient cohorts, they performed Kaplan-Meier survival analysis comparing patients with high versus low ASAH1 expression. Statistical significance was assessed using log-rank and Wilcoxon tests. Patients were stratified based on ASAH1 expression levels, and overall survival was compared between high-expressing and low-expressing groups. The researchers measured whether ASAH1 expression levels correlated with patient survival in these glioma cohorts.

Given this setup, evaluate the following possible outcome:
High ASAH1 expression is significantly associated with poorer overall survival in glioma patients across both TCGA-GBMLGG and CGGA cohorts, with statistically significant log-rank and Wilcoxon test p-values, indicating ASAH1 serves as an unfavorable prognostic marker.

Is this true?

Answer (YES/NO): NO